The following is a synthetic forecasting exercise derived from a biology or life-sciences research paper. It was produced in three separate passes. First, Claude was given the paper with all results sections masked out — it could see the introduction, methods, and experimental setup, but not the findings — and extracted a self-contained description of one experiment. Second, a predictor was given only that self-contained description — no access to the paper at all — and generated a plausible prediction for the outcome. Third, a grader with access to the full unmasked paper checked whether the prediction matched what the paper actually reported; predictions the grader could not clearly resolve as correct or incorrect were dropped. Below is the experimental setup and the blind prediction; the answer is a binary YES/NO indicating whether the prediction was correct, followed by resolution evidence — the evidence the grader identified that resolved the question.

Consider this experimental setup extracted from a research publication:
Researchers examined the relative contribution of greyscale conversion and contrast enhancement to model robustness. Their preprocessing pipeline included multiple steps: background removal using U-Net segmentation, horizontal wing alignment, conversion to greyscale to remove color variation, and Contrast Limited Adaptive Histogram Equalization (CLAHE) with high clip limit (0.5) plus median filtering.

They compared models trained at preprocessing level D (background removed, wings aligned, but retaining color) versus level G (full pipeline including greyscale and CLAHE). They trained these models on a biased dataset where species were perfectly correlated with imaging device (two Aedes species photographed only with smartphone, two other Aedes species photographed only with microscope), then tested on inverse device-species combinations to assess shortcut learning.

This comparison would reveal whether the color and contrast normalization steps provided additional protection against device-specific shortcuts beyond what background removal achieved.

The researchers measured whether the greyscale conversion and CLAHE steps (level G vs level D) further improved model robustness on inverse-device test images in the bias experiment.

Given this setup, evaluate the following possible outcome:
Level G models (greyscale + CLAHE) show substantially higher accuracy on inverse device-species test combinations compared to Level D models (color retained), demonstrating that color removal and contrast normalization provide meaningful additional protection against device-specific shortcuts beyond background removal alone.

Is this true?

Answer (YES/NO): YES